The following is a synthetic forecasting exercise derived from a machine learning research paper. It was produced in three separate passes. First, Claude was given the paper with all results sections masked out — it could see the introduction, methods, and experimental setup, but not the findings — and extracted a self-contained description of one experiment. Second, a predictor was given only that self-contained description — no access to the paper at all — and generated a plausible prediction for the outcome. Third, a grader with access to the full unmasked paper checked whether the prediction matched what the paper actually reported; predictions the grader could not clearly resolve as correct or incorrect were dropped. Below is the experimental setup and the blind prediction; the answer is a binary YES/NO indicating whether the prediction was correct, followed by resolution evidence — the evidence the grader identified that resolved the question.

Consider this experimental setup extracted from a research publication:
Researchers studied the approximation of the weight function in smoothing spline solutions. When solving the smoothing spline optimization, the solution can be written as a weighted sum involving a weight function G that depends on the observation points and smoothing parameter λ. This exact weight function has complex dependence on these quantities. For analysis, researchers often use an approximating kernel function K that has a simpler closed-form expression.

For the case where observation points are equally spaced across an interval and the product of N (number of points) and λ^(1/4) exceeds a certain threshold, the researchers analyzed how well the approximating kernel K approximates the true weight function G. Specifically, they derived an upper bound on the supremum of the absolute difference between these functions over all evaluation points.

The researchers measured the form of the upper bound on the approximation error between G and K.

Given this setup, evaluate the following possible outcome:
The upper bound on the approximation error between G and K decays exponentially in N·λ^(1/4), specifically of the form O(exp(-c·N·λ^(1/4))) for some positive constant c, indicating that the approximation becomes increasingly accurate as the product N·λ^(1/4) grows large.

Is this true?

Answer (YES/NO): NO